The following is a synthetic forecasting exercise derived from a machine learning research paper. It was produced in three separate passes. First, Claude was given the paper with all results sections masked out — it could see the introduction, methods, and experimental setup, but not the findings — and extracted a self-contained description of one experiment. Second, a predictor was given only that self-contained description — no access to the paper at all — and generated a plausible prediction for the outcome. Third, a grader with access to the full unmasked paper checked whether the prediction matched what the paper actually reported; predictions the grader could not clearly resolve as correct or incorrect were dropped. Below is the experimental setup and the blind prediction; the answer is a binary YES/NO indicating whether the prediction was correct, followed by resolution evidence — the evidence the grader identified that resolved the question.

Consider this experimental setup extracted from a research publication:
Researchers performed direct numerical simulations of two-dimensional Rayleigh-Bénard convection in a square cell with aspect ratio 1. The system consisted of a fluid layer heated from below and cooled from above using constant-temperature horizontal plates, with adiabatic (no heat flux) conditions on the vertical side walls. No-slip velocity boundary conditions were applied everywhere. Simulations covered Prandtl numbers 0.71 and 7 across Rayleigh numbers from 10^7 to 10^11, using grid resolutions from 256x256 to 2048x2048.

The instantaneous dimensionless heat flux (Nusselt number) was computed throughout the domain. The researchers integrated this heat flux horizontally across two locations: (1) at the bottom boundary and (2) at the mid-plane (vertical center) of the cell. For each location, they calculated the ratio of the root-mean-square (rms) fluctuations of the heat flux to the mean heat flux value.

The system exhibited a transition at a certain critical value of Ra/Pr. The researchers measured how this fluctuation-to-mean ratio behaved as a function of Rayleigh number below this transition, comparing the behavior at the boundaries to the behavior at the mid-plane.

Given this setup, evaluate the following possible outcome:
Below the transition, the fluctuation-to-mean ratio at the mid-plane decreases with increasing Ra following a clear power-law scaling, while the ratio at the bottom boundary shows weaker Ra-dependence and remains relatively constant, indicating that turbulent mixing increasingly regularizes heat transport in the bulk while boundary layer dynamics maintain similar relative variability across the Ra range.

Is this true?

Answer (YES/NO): NO